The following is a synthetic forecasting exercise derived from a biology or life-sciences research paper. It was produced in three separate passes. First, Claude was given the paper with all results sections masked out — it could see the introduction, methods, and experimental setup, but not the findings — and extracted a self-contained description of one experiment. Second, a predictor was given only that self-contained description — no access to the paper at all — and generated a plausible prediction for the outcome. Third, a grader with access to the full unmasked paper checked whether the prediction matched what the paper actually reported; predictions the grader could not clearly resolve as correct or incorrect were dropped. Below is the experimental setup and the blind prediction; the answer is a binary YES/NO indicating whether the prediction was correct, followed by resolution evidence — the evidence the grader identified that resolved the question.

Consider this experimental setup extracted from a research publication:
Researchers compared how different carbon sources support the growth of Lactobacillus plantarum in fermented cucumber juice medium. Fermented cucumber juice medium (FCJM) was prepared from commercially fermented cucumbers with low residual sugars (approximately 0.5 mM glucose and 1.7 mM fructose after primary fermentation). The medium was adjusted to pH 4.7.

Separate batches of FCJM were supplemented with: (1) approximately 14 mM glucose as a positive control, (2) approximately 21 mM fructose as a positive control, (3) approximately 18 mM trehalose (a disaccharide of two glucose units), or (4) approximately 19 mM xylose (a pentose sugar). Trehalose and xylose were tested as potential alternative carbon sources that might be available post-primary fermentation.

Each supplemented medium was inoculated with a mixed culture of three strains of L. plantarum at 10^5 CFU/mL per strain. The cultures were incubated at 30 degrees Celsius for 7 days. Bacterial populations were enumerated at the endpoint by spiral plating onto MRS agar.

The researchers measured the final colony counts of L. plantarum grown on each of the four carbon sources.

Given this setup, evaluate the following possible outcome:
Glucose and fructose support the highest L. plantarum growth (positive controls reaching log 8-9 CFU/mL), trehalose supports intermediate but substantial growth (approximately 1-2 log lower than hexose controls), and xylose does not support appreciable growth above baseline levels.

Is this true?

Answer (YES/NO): NO